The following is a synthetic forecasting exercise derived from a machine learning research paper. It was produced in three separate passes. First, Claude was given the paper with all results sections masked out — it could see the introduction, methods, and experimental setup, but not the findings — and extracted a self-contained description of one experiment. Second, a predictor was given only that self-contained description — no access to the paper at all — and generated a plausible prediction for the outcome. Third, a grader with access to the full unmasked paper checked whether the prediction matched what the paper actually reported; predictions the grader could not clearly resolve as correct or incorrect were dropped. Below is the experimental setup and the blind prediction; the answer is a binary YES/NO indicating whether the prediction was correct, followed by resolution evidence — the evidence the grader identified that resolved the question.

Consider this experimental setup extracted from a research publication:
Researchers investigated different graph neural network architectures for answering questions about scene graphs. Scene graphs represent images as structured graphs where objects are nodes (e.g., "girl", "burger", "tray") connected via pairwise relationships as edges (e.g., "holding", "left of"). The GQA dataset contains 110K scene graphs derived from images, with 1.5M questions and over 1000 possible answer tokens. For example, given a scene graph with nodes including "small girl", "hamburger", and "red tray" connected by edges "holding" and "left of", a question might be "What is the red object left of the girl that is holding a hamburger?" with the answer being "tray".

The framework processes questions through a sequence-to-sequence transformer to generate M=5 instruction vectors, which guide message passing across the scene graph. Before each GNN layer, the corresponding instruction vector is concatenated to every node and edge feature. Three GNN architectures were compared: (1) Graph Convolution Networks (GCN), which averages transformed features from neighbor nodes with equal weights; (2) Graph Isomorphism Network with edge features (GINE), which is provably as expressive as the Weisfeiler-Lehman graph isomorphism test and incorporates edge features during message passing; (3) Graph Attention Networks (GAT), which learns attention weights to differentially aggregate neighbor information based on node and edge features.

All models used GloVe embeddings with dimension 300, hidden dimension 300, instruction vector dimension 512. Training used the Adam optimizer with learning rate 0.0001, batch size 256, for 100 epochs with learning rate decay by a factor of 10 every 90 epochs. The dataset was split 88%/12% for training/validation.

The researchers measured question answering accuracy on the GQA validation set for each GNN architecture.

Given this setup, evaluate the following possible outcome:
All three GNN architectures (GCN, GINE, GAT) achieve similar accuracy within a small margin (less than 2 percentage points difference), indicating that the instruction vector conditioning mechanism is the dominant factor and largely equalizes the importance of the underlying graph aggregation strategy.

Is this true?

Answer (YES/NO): NO